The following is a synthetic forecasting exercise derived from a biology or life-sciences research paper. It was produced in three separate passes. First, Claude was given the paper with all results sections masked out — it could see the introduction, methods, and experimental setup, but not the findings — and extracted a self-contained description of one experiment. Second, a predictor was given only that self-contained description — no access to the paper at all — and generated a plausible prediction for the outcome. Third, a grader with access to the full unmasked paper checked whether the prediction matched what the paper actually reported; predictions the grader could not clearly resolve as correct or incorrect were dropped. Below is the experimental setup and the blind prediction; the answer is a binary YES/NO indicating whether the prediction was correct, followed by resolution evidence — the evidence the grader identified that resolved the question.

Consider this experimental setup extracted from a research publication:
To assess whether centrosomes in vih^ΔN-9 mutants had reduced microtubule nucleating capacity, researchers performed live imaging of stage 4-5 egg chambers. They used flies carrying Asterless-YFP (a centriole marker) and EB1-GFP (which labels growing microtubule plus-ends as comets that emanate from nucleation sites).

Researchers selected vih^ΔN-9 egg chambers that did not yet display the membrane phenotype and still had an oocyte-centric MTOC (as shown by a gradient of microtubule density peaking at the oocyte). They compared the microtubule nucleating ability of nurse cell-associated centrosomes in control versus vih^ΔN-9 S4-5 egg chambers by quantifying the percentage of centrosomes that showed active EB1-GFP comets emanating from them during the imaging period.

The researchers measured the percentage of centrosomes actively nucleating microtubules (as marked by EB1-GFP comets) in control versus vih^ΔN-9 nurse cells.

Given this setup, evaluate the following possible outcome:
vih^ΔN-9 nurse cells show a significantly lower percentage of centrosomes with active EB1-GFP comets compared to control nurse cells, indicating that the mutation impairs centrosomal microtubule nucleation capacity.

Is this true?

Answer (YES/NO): YES